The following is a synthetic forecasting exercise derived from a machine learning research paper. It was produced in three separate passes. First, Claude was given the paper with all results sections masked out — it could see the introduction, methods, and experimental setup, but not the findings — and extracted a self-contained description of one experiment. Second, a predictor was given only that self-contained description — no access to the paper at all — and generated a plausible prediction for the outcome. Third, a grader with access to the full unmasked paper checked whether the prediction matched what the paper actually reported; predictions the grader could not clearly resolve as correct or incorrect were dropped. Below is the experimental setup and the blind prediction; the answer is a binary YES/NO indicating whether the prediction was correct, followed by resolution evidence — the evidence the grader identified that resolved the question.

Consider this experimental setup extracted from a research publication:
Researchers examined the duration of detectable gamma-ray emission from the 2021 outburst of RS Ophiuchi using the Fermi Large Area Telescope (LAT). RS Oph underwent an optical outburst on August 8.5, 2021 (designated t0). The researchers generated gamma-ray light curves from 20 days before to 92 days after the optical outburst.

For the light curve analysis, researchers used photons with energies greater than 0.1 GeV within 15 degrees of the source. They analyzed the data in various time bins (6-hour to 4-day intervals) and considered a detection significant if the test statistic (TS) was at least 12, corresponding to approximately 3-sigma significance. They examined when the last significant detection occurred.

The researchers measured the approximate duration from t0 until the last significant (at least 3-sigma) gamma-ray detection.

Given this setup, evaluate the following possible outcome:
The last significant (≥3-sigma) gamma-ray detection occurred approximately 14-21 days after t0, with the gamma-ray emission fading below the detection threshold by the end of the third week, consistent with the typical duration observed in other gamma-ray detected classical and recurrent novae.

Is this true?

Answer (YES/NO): NO